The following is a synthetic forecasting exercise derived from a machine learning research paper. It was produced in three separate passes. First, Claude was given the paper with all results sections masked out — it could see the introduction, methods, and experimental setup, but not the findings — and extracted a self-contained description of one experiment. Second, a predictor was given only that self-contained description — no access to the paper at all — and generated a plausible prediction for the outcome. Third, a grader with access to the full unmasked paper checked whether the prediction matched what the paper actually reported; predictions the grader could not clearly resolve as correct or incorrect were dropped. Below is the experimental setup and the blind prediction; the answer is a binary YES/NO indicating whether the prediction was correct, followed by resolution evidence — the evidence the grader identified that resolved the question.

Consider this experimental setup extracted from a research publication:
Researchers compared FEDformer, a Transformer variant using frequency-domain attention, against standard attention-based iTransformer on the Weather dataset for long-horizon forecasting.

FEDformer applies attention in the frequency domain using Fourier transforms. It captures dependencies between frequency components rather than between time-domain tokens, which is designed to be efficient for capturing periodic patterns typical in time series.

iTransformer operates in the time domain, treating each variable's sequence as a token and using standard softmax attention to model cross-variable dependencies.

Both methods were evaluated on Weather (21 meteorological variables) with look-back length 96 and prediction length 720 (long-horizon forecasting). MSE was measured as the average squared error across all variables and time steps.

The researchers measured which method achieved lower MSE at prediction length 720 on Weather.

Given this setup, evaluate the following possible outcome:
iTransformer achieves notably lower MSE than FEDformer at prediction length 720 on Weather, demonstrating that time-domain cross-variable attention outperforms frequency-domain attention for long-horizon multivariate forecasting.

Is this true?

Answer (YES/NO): YES